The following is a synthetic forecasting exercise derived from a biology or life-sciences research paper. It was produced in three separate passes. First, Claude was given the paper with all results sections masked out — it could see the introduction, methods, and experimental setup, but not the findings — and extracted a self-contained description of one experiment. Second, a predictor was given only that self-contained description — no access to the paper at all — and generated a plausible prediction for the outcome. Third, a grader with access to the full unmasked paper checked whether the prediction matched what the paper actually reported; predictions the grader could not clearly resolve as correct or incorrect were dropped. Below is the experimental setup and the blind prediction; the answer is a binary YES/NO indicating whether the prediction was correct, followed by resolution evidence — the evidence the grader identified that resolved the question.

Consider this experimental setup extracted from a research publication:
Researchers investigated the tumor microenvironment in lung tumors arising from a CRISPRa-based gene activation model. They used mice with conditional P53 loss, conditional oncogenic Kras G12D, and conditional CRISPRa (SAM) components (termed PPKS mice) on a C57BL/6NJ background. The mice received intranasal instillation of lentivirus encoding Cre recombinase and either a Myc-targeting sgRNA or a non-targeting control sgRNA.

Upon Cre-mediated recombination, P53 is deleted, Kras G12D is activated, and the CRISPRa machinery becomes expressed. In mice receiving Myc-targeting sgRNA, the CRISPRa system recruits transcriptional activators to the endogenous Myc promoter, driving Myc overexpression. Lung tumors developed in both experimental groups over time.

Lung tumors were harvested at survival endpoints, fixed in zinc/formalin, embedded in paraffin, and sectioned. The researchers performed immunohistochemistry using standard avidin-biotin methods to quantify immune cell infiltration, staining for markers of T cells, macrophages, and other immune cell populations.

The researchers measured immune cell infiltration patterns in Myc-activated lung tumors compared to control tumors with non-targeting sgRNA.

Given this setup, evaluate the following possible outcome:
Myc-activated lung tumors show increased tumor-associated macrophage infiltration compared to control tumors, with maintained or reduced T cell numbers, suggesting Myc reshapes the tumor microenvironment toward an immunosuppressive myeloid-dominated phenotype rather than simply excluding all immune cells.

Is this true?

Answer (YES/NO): NO